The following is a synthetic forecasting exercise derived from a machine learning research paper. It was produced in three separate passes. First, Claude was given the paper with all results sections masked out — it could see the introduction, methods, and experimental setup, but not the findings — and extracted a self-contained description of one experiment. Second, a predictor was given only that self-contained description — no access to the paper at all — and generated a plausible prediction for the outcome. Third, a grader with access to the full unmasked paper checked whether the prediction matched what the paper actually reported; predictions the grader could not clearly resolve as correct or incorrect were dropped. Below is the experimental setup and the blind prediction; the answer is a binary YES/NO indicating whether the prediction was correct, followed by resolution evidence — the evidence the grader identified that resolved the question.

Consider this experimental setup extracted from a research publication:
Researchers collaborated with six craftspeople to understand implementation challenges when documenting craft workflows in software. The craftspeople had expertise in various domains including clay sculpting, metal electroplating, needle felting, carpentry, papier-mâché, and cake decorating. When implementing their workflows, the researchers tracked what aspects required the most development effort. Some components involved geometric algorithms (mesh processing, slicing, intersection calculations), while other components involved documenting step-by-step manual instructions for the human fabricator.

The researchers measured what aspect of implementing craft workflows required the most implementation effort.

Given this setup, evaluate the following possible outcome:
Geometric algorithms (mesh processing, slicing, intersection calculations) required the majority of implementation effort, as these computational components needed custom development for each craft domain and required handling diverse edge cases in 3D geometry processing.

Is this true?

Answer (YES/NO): NO